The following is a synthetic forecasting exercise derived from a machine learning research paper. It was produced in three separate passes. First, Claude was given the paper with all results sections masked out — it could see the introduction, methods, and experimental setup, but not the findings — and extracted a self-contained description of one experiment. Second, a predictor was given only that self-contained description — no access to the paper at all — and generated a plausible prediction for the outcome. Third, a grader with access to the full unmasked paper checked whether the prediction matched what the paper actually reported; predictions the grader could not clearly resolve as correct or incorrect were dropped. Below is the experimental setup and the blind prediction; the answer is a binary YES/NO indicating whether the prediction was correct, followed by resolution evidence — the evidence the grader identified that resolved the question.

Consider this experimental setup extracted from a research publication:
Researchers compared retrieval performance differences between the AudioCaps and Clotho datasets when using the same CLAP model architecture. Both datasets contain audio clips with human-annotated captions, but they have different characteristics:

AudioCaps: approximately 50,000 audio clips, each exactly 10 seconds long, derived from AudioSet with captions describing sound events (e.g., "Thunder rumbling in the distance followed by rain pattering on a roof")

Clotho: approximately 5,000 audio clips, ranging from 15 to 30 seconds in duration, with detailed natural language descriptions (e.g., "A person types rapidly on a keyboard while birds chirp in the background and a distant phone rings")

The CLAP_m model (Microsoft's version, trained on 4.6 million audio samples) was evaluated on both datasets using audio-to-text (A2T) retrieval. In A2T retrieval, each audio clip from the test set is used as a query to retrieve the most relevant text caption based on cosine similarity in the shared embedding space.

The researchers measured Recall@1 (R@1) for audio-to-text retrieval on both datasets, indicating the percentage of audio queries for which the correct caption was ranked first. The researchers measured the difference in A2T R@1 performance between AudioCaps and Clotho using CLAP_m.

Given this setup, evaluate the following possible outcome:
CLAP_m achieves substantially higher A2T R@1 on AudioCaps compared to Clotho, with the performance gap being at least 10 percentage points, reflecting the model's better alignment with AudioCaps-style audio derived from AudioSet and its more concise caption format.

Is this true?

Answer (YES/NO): YES